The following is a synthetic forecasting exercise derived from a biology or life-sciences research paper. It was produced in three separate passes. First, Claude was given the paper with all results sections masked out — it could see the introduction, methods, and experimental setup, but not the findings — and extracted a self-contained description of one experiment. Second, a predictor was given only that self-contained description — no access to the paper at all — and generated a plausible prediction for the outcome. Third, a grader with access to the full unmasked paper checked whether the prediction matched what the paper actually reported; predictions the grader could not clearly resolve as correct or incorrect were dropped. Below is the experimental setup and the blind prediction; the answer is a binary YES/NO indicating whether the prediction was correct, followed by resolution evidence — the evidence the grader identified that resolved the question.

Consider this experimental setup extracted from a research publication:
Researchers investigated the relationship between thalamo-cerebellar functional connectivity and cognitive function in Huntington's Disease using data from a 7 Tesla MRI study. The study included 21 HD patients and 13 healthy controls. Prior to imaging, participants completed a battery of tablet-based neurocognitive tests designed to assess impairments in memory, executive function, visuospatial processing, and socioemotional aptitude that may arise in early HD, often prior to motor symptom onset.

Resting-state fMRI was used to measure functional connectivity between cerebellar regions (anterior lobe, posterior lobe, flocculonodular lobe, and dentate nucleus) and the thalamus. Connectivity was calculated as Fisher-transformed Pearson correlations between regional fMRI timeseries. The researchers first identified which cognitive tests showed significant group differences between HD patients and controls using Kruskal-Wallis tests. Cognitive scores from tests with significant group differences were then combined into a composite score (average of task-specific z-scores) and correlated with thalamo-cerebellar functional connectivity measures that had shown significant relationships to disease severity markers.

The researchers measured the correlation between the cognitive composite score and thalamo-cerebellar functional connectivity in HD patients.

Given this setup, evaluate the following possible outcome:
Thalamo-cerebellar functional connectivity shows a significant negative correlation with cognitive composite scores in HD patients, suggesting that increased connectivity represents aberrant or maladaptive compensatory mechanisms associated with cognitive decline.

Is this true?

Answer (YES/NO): YES